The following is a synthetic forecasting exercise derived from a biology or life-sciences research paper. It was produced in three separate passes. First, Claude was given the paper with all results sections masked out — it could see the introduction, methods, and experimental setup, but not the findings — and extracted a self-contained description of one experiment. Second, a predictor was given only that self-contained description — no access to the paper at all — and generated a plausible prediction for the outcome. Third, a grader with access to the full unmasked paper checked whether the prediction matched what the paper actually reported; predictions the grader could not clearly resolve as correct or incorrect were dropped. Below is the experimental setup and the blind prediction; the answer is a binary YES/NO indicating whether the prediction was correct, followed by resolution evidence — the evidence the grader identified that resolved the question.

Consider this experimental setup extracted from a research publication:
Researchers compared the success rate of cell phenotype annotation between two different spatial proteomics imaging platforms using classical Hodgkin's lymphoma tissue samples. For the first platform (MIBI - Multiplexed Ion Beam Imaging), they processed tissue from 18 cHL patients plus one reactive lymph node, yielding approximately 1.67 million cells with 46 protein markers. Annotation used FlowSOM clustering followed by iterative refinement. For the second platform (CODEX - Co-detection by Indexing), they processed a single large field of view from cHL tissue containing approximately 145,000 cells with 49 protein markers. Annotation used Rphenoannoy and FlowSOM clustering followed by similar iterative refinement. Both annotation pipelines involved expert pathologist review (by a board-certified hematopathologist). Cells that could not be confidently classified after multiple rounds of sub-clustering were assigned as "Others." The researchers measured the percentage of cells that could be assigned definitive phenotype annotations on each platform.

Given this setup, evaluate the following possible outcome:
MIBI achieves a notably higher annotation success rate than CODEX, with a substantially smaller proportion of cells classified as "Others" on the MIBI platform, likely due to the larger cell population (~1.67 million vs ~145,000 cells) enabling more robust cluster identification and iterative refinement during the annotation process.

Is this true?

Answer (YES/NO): NO